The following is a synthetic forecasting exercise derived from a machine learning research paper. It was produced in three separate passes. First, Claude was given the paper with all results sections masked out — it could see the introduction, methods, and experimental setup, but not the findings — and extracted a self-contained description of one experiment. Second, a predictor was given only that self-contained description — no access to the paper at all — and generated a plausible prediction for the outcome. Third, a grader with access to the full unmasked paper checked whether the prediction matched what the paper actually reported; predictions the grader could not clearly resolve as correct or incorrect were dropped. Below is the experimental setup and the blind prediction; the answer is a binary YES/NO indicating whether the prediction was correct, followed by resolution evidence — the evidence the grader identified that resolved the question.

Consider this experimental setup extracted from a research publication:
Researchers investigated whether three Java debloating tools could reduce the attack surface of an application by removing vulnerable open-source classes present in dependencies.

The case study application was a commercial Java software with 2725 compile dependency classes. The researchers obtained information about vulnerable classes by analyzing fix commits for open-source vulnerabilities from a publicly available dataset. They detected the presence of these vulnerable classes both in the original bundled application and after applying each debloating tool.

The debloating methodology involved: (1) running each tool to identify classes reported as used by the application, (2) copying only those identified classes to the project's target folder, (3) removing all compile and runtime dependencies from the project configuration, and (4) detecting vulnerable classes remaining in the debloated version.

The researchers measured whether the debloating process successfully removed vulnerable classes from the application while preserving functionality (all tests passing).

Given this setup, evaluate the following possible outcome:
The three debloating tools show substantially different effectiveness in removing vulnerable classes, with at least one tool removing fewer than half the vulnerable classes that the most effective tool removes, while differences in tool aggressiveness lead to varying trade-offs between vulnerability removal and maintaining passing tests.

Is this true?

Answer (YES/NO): NO